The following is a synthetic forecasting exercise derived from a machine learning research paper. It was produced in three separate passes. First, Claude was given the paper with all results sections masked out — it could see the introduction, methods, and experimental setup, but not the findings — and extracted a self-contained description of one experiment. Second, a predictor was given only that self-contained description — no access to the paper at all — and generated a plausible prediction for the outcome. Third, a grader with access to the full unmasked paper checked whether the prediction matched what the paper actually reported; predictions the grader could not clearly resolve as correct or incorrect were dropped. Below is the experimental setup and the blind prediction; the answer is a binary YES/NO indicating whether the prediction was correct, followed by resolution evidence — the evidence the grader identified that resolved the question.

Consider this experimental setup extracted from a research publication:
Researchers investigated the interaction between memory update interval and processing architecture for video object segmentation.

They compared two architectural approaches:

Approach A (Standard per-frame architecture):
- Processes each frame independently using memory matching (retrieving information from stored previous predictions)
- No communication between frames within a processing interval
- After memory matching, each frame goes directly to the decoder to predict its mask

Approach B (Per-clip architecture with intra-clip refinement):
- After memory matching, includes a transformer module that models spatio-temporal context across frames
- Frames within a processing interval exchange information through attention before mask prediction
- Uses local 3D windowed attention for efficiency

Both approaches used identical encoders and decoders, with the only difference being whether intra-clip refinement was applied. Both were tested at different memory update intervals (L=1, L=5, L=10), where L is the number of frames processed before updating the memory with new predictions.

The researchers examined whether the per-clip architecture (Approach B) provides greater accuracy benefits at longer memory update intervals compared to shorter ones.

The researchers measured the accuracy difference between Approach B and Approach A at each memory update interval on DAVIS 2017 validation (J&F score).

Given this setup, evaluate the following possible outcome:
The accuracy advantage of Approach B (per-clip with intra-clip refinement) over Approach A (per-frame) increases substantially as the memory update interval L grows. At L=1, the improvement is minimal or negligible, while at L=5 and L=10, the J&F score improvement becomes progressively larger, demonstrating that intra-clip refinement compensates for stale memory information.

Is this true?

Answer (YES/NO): NO